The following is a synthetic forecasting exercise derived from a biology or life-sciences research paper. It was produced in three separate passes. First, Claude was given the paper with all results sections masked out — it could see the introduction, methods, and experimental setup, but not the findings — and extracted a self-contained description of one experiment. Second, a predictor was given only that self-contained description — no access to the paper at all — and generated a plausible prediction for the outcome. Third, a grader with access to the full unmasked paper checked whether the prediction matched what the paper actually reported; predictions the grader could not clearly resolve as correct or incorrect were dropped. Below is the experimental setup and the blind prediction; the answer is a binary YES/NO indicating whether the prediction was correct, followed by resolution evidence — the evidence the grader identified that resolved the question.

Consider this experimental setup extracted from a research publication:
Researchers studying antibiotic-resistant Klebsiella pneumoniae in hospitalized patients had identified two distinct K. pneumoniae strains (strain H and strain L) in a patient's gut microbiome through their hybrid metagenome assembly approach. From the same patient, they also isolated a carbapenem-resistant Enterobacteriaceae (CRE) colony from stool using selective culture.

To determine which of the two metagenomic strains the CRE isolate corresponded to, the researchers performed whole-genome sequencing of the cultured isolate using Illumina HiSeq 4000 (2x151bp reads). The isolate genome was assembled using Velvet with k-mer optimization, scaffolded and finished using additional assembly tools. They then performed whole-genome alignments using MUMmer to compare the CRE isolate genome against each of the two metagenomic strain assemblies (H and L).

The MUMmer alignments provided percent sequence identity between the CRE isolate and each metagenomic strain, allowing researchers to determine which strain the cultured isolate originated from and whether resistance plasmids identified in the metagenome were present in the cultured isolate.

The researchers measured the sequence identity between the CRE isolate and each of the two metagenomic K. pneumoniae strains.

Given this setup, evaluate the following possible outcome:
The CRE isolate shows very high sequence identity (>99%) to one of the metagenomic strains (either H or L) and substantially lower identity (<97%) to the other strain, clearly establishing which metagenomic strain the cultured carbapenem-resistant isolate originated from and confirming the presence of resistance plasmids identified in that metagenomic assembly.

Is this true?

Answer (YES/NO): YES